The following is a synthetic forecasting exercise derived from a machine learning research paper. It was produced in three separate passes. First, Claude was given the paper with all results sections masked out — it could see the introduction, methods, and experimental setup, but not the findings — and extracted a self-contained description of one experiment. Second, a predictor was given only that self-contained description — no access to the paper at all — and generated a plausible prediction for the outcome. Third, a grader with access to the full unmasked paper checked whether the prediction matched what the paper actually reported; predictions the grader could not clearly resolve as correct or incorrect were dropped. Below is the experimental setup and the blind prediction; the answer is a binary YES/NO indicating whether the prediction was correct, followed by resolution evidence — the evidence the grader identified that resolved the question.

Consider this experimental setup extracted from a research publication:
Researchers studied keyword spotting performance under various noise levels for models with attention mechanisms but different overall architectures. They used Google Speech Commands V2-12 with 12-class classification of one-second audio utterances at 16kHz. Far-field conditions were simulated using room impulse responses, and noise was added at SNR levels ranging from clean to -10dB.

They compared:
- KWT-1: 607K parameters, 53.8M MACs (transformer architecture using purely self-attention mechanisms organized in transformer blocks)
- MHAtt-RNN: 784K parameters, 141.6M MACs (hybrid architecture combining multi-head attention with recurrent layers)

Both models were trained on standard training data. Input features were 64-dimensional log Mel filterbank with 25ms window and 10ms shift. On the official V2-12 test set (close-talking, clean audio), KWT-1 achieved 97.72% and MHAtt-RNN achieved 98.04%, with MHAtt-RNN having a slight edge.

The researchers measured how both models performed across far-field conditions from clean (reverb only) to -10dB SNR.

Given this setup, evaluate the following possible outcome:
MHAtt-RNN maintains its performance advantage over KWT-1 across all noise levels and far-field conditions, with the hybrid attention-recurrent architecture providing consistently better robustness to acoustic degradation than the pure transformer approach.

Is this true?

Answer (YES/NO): NO